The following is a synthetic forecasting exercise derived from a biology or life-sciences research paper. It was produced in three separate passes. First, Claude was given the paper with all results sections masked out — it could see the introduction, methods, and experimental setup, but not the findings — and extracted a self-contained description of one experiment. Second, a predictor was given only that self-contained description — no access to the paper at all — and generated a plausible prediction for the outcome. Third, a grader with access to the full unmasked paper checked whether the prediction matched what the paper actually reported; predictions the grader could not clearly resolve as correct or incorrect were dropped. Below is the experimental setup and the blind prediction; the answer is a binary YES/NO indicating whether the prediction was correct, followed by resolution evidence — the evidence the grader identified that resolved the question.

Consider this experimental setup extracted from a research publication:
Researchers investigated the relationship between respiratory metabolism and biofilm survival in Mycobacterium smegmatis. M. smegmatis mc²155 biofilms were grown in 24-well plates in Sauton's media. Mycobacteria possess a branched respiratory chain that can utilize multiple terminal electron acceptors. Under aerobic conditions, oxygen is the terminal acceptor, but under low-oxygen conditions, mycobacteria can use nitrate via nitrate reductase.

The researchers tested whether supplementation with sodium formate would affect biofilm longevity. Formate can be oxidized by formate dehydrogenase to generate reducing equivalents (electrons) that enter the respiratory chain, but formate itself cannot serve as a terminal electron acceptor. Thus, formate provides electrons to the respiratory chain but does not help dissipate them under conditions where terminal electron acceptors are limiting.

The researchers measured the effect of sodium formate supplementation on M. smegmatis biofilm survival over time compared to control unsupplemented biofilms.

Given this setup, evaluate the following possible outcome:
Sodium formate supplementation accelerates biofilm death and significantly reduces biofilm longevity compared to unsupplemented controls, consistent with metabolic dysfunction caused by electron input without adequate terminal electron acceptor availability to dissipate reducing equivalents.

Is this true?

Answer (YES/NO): NO